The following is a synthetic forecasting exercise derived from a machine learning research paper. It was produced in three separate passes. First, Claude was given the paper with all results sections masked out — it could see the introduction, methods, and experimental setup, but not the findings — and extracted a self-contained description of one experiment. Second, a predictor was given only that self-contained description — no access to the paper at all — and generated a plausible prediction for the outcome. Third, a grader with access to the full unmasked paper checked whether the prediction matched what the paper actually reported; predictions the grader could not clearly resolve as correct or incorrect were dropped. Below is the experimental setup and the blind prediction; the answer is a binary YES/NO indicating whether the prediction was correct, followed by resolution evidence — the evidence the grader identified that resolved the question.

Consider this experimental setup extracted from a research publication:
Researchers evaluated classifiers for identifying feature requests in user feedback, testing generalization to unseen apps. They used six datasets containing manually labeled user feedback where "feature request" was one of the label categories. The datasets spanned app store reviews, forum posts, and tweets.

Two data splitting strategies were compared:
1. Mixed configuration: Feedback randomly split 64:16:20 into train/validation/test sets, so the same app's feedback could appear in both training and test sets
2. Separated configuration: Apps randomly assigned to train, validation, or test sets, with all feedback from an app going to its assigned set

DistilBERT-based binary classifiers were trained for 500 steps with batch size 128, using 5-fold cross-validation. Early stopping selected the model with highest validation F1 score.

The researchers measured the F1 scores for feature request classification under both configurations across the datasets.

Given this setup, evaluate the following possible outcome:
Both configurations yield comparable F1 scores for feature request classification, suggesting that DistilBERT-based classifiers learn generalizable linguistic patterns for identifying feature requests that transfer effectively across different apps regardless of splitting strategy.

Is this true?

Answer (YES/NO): YES